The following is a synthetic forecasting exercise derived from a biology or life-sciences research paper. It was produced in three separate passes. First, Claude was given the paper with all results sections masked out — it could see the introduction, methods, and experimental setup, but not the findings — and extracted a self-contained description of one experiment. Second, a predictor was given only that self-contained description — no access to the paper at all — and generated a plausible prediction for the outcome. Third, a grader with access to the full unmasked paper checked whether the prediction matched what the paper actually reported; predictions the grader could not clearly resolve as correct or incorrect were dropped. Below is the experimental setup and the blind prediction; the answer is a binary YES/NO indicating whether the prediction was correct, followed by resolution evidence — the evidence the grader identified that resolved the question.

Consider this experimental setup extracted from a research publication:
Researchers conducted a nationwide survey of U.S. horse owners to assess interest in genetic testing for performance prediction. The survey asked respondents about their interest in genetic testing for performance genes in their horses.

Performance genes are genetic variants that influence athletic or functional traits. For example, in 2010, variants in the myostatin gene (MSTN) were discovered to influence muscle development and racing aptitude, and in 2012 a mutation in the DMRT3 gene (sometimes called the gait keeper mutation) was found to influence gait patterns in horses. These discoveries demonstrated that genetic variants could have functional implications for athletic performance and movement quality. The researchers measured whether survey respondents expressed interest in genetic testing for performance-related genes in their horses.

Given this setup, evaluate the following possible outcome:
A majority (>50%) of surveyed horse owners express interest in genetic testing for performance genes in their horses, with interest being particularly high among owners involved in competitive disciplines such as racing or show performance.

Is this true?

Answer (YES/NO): YES